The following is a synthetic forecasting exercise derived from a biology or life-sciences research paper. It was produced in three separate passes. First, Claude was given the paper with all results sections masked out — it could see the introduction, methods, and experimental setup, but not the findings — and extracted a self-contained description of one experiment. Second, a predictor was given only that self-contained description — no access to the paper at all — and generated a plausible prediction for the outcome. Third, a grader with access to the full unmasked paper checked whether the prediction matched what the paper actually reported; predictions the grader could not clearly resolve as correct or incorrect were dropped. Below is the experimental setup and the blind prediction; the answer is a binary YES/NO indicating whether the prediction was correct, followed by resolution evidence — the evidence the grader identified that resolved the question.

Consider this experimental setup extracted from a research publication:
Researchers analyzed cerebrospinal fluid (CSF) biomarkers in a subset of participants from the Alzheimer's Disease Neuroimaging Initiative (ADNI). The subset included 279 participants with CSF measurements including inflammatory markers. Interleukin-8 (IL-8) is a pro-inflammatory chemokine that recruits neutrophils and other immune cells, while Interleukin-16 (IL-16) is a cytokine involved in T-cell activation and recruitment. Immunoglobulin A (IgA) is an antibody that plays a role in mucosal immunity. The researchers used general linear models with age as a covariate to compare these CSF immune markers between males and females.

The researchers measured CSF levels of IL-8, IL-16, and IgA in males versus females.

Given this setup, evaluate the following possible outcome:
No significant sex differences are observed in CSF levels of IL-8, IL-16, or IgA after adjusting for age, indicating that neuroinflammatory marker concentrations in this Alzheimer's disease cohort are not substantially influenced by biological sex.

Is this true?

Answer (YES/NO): NO